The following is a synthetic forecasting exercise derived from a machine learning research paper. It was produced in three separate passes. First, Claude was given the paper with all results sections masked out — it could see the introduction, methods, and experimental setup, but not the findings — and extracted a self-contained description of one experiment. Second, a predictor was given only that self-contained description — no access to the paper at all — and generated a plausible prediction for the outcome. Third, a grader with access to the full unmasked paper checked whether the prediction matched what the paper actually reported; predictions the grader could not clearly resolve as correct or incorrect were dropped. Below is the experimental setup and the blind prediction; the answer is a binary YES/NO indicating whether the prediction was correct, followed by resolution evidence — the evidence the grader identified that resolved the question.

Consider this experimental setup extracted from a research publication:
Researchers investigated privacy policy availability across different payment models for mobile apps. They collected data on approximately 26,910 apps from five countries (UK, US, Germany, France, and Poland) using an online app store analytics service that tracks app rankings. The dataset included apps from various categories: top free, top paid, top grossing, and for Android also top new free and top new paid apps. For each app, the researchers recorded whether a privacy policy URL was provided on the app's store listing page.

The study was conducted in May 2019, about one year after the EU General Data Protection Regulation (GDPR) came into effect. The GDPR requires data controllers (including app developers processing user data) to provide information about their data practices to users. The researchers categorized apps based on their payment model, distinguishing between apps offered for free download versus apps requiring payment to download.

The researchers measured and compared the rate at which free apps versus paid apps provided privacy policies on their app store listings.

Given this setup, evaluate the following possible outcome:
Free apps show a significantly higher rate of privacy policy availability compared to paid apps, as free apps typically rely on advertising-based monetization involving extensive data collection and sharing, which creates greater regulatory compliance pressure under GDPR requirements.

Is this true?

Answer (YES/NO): YES